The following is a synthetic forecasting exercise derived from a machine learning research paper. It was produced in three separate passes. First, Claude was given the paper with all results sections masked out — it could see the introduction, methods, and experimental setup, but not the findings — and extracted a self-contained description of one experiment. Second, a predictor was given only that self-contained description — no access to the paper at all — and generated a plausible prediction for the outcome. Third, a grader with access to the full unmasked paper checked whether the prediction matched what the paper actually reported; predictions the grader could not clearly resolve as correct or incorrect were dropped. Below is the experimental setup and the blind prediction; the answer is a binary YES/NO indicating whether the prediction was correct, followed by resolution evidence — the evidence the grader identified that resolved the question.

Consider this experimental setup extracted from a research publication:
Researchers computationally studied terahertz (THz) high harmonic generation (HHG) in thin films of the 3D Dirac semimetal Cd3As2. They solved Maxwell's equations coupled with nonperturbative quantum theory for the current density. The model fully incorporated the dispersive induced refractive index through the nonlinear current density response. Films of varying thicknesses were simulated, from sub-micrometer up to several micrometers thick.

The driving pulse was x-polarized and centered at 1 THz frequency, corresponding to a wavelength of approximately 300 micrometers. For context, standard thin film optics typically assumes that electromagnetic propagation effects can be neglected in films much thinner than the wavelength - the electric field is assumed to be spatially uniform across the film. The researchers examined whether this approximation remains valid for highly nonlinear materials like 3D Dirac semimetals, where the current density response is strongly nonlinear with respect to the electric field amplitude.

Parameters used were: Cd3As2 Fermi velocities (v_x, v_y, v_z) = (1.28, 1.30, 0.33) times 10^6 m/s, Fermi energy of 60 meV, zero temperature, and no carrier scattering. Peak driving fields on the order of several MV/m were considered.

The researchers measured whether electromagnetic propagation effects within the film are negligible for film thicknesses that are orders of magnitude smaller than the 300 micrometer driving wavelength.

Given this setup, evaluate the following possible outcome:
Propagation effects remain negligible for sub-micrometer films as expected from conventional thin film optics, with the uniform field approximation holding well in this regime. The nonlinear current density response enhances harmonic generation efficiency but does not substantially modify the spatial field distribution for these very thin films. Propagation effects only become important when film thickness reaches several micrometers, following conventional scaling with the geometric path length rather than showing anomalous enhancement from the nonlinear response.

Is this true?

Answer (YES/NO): NO